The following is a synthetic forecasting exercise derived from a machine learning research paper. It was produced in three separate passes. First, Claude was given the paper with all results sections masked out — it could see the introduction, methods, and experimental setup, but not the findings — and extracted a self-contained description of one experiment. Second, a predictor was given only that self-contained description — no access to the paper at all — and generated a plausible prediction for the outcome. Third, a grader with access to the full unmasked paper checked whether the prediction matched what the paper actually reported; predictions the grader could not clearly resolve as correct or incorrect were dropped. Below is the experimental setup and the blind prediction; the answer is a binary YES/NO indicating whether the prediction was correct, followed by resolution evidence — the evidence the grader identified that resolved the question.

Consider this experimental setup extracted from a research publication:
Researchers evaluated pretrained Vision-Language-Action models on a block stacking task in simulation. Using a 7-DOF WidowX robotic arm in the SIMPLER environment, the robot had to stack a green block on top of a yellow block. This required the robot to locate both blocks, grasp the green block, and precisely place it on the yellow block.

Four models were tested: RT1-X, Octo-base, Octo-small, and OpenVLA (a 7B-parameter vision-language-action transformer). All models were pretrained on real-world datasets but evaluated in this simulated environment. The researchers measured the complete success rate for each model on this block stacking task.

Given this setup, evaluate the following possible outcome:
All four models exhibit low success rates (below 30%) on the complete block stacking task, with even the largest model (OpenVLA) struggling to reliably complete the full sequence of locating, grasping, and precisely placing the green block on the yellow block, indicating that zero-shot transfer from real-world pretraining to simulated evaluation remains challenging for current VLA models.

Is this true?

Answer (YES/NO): YES